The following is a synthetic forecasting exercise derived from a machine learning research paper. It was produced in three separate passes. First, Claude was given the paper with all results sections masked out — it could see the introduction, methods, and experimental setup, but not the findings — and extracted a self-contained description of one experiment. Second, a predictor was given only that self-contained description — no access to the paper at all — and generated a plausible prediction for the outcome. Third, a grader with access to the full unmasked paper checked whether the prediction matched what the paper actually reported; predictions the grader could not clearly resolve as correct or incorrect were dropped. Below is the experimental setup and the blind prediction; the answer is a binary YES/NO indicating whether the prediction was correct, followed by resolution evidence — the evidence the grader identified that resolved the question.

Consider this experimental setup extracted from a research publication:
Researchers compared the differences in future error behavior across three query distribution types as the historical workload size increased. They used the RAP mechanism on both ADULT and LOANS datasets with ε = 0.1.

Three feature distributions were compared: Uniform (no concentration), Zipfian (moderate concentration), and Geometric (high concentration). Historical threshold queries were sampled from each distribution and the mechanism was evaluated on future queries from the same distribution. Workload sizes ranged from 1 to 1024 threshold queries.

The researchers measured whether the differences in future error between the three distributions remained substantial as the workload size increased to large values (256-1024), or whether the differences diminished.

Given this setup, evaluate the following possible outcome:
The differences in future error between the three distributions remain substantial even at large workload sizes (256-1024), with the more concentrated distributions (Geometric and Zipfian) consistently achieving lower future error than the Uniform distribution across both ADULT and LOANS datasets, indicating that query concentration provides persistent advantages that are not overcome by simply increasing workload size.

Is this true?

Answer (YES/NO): NO